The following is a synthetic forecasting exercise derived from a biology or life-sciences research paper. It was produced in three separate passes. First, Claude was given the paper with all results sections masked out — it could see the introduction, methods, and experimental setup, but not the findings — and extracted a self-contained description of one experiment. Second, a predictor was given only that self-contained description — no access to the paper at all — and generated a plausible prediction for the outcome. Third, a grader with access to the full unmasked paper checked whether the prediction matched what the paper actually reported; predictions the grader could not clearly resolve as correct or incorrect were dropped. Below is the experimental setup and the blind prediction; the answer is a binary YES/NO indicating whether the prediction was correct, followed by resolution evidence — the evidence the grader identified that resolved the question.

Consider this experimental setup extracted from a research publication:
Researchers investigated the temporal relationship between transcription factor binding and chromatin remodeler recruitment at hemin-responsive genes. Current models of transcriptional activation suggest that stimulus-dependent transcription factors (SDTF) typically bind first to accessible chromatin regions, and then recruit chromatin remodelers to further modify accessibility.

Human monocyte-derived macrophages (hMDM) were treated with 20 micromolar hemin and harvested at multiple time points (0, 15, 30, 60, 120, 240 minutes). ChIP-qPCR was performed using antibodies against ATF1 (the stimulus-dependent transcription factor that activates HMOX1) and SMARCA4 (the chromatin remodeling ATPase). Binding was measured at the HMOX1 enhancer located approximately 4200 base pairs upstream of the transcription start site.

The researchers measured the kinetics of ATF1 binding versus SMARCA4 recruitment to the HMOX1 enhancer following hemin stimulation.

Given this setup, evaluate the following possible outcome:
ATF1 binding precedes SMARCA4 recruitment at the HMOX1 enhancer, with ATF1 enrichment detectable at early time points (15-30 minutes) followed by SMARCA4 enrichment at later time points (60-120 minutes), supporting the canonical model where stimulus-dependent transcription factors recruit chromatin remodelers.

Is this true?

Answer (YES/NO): NO